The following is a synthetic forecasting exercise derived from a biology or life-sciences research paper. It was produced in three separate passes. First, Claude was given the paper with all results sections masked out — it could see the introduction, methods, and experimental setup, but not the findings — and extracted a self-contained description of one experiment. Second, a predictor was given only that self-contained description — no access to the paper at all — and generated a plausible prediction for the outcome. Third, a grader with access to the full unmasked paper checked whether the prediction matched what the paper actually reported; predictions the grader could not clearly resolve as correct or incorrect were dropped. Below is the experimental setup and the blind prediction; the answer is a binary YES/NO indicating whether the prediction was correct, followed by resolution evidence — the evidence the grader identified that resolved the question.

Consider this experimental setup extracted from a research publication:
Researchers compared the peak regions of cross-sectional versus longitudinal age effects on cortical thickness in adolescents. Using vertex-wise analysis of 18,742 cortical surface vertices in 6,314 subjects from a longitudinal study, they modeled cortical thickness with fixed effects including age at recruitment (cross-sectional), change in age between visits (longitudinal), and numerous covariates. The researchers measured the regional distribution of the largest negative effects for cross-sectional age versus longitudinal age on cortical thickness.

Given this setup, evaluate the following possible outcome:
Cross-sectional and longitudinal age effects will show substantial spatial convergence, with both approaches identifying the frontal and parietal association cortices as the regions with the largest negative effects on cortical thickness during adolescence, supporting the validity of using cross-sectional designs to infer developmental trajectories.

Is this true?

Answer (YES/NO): NO